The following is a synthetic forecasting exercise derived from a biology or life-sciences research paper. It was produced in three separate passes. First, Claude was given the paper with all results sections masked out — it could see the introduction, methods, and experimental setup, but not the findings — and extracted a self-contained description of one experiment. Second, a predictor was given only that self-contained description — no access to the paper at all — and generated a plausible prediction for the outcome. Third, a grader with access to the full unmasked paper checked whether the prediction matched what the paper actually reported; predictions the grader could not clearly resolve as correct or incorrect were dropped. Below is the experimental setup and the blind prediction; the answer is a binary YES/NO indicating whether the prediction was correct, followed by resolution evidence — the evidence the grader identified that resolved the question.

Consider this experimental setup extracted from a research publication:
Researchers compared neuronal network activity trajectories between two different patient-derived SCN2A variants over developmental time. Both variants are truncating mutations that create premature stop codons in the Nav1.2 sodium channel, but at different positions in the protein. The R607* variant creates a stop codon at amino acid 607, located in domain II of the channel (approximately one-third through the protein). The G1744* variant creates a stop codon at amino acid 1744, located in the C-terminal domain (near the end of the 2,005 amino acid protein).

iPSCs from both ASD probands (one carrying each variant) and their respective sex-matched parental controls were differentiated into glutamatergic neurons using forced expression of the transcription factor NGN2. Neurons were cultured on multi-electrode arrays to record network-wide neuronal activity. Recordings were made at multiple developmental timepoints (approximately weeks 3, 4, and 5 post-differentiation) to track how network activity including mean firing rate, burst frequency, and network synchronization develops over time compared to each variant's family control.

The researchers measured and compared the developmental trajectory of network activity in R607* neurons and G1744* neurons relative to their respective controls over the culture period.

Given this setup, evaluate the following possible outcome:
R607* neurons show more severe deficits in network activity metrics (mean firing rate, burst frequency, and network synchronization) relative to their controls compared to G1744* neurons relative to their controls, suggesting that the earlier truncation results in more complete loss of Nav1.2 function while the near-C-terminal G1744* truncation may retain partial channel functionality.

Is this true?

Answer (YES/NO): YES